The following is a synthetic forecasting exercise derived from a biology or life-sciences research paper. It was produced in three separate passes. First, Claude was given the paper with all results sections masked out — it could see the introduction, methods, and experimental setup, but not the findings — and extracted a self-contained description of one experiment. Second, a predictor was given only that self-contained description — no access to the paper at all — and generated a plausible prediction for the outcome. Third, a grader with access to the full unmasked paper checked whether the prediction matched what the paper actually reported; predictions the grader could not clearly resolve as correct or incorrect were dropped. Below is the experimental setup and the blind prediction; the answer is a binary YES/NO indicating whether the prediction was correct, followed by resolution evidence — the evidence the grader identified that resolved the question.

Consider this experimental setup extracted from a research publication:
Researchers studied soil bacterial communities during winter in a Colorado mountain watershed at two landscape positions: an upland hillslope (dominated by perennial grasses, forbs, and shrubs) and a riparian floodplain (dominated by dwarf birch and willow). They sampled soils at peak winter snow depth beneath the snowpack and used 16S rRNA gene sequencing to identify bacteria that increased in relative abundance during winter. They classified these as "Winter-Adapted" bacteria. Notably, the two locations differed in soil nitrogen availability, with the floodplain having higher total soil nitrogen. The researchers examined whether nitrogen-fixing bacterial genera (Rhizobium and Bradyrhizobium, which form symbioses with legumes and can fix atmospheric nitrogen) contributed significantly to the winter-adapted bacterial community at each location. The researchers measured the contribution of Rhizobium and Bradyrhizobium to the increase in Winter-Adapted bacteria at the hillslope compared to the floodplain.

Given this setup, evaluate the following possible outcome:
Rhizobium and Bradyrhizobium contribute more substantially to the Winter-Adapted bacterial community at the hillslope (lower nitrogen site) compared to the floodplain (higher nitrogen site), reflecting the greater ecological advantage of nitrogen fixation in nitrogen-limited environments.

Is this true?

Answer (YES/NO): YES